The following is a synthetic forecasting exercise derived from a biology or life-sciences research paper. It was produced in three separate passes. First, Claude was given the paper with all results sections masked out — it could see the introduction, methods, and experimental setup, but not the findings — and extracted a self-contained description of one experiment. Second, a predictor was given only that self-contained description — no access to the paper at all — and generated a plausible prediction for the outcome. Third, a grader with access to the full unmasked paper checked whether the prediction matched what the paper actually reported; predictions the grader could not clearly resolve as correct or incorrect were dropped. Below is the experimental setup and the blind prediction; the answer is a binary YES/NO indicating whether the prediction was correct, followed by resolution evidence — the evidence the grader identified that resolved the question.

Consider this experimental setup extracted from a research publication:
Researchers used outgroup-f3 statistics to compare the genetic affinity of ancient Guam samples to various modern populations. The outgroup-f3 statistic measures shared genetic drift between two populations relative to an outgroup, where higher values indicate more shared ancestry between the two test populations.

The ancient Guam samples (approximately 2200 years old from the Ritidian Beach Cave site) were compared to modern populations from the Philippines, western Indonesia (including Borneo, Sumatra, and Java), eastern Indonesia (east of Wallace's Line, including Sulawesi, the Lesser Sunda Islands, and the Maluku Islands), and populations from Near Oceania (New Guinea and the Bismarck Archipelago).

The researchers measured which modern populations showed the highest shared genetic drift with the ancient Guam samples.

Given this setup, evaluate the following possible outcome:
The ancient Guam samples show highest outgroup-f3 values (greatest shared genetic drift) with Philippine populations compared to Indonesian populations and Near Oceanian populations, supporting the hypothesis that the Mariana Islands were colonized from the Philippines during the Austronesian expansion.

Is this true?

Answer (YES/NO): YES